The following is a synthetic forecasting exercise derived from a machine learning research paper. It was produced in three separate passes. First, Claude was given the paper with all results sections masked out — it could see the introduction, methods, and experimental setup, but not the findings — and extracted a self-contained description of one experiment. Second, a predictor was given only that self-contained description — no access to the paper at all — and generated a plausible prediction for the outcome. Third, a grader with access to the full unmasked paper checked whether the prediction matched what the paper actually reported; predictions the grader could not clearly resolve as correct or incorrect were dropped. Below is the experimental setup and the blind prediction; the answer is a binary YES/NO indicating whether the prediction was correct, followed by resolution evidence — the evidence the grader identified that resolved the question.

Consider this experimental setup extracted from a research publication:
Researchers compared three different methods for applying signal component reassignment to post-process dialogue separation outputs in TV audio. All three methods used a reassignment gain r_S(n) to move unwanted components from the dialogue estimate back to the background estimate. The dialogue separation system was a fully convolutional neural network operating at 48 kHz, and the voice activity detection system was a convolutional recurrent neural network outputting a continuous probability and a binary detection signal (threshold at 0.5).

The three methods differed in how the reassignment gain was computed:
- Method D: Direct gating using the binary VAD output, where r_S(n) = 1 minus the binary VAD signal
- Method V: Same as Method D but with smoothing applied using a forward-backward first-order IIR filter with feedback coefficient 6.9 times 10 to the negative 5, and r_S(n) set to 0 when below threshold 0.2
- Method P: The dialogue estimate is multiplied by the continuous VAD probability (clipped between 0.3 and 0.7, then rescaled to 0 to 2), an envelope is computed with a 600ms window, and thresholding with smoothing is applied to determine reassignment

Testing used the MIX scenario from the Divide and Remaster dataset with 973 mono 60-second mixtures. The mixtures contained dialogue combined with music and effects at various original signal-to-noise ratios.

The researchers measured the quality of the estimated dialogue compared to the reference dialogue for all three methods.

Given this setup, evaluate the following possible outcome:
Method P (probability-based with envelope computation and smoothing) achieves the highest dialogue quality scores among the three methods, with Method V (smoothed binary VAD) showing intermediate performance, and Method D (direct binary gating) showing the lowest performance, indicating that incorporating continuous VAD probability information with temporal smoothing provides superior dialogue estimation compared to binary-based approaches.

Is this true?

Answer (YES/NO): NO